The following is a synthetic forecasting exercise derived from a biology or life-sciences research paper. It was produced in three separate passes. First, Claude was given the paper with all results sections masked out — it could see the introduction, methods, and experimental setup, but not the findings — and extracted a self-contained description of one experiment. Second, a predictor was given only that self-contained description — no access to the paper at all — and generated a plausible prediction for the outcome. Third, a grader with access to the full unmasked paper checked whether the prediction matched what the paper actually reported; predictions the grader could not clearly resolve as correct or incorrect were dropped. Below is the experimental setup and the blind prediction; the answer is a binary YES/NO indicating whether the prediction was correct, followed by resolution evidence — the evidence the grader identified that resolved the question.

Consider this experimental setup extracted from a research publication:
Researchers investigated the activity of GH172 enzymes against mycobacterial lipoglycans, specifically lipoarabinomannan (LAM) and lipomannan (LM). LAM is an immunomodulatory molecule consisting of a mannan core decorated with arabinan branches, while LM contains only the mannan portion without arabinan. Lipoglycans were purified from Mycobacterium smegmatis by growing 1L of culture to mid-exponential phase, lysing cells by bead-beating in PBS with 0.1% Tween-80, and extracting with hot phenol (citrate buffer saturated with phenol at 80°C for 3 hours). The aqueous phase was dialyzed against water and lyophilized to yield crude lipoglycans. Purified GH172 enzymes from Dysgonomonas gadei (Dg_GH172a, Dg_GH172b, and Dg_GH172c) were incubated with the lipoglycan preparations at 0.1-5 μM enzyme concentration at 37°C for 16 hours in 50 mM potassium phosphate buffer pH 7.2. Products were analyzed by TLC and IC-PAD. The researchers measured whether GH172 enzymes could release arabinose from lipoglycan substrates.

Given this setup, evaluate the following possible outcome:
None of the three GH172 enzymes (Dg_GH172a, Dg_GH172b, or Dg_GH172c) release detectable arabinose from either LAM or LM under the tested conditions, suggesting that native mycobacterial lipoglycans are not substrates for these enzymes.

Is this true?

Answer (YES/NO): NO